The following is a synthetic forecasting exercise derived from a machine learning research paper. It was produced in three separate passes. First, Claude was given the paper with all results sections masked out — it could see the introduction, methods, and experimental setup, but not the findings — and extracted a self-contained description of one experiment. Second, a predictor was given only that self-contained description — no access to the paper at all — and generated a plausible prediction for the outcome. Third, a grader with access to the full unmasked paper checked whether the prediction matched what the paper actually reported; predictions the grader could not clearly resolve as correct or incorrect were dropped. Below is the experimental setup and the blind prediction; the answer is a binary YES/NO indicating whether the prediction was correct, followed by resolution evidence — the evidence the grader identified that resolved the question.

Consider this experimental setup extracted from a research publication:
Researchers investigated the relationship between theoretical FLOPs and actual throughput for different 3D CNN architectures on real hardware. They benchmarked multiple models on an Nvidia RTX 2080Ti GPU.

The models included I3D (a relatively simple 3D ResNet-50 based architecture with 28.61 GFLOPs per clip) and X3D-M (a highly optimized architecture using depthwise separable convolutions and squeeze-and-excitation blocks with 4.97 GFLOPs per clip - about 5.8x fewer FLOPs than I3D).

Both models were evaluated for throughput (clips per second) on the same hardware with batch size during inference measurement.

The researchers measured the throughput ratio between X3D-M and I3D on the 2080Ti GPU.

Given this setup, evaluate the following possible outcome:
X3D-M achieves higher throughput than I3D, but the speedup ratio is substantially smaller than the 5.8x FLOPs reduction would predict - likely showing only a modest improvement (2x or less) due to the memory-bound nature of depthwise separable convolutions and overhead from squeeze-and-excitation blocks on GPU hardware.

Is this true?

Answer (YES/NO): YES